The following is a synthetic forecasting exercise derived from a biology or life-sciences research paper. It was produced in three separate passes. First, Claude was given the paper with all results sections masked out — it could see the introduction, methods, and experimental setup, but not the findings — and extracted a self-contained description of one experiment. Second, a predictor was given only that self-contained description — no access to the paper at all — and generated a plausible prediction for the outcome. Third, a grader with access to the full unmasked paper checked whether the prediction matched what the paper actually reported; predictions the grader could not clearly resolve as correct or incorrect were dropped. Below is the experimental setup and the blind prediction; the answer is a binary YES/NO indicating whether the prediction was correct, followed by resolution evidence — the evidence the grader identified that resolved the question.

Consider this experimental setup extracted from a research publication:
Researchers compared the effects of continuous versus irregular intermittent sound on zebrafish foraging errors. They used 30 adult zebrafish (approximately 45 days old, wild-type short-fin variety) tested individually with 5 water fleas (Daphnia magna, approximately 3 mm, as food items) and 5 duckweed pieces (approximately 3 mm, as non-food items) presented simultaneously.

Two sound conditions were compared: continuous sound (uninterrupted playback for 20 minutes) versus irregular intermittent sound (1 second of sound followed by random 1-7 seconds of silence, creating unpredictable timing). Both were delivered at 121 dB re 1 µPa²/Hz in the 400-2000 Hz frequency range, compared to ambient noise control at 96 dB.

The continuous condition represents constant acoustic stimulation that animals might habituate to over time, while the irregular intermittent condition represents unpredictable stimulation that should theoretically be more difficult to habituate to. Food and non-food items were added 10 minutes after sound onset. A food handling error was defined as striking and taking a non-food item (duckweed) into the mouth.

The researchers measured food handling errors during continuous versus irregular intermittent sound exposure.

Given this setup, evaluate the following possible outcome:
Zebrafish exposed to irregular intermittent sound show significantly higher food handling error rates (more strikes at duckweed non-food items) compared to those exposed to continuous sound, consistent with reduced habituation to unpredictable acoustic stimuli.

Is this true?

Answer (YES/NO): NO